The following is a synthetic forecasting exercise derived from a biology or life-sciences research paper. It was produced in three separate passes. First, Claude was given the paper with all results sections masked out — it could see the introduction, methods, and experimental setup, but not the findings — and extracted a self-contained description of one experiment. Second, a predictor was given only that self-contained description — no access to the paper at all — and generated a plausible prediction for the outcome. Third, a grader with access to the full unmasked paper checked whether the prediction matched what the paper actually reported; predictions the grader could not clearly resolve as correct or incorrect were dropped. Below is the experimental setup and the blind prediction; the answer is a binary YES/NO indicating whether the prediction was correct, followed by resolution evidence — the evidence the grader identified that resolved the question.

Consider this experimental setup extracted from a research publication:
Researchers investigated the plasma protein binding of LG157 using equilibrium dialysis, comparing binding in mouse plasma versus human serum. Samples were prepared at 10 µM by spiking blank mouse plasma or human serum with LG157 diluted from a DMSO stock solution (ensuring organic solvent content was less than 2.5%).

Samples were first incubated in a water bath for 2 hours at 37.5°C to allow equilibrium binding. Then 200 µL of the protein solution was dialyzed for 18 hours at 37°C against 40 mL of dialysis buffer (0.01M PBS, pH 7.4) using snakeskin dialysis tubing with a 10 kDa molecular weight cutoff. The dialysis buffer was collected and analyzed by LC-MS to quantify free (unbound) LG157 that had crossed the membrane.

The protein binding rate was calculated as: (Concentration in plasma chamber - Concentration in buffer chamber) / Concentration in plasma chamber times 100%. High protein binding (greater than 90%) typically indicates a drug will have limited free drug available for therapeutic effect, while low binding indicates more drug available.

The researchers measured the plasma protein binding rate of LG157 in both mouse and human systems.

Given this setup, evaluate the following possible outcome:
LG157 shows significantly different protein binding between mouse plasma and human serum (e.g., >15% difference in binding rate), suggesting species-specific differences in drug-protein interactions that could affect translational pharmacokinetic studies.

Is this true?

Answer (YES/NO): NO